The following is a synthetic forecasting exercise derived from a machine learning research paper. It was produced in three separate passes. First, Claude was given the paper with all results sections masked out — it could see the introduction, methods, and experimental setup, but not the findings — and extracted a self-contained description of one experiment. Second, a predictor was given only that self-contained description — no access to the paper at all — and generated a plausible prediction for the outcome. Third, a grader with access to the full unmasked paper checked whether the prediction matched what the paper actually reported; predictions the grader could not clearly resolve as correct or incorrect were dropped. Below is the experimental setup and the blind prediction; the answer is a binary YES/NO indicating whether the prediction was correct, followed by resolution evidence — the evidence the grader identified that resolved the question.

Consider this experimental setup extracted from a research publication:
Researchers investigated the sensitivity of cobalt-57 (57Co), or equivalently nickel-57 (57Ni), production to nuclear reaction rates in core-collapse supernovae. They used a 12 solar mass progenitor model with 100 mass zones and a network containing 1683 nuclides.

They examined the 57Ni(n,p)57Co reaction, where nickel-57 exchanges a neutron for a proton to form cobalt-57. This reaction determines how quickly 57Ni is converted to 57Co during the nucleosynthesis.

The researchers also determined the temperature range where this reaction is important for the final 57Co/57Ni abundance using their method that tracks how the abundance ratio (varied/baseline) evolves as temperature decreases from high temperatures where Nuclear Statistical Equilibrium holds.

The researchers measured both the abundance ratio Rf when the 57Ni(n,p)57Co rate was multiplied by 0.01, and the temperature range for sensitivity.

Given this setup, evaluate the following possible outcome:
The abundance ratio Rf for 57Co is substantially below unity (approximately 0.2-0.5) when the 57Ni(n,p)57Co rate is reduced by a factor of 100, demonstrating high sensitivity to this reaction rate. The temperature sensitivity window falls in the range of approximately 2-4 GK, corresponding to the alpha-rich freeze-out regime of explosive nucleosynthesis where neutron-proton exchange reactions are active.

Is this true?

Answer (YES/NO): NO